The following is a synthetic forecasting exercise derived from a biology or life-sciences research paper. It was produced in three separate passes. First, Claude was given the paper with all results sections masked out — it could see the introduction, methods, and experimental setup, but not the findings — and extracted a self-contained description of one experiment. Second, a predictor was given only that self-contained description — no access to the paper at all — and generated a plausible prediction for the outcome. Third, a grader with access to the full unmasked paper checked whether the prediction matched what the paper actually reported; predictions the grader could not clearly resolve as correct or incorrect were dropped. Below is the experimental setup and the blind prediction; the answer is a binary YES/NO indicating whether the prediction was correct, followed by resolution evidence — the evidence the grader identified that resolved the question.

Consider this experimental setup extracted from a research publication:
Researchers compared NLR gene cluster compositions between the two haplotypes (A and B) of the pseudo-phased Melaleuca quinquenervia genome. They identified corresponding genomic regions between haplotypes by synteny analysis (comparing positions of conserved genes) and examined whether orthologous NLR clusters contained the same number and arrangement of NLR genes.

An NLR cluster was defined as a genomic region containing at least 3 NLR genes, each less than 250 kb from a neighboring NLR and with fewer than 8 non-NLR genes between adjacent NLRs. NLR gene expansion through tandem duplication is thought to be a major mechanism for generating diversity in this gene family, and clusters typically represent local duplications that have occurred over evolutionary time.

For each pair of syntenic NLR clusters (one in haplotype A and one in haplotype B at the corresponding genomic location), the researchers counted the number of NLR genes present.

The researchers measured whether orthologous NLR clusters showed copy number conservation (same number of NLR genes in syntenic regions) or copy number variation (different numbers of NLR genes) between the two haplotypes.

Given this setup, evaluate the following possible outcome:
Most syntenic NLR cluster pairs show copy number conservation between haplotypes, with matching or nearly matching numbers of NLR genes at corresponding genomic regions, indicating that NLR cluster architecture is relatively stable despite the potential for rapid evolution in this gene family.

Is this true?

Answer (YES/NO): NO